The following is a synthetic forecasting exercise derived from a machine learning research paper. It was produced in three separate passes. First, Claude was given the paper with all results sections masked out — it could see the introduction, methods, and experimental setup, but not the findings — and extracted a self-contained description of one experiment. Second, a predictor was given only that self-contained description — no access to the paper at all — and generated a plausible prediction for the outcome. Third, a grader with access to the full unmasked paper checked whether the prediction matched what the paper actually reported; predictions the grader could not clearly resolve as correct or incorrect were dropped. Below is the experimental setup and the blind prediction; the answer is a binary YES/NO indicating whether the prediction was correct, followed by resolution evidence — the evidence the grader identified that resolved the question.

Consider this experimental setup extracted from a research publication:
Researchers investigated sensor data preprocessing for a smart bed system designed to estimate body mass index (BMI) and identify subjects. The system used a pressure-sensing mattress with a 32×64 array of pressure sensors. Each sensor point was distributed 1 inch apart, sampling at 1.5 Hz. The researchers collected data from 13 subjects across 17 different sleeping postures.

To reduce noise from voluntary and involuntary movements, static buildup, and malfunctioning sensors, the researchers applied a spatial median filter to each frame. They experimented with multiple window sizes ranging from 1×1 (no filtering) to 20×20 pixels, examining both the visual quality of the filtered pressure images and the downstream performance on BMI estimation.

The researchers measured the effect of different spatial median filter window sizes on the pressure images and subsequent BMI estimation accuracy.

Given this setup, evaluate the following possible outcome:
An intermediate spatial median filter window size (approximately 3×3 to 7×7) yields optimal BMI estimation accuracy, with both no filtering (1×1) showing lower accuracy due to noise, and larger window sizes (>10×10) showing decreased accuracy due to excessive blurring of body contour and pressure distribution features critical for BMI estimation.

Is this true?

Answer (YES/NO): NO